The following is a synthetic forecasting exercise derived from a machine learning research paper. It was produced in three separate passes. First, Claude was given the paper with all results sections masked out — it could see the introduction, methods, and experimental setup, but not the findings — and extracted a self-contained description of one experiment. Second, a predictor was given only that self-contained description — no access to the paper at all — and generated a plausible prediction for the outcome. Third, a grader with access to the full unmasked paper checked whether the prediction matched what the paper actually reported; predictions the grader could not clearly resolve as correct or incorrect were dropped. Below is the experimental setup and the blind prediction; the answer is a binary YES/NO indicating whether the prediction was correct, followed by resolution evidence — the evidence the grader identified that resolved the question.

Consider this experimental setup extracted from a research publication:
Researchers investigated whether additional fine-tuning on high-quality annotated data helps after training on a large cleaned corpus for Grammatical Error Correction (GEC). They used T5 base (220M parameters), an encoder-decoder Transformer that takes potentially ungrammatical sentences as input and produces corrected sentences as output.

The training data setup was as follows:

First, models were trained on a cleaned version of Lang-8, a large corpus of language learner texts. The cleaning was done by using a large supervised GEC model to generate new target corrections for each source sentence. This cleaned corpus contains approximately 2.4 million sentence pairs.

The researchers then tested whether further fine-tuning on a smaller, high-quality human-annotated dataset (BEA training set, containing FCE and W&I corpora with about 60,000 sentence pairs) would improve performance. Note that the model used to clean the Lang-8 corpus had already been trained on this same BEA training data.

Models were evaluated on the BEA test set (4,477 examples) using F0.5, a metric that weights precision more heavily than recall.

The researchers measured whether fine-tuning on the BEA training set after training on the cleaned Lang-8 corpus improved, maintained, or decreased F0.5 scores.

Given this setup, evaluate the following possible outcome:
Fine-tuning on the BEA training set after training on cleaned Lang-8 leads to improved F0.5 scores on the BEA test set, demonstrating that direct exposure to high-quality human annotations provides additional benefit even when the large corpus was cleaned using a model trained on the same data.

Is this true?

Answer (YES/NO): NO